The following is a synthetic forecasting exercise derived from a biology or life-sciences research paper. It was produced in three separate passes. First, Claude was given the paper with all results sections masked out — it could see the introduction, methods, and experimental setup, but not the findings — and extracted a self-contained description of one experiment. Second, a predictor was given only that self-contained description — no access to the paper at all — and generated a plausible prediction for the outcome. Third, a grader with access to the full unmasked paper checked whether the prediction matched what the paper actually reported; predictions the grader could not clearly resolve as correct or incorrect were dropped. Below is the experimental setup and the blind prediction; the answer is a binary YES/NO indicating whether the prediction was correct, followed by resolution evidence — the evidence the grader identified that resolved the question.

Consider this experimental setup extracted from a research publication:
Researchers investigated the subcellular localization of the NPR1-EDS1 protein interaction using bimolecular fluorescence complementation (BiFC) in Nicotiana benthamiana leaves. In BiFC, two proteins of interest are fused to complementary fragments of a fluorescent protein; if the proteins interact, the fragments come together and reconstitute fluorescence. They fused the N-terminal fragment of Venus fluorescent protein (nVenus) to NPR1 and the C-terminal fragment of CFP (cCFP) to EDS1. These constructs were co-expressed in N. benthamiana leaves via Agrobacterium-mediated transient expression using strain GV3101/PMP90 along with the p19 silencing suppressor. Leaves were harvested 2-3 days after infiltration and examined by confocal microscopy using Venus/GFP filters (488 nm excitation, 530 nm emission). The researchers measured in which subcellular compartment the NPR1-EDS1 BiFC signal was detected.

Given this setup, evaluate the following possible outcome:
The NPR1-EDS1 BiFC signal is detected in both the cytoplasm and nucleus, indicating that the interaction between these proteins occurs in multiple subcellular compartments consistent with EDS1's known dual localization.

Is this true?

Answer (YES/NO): NO